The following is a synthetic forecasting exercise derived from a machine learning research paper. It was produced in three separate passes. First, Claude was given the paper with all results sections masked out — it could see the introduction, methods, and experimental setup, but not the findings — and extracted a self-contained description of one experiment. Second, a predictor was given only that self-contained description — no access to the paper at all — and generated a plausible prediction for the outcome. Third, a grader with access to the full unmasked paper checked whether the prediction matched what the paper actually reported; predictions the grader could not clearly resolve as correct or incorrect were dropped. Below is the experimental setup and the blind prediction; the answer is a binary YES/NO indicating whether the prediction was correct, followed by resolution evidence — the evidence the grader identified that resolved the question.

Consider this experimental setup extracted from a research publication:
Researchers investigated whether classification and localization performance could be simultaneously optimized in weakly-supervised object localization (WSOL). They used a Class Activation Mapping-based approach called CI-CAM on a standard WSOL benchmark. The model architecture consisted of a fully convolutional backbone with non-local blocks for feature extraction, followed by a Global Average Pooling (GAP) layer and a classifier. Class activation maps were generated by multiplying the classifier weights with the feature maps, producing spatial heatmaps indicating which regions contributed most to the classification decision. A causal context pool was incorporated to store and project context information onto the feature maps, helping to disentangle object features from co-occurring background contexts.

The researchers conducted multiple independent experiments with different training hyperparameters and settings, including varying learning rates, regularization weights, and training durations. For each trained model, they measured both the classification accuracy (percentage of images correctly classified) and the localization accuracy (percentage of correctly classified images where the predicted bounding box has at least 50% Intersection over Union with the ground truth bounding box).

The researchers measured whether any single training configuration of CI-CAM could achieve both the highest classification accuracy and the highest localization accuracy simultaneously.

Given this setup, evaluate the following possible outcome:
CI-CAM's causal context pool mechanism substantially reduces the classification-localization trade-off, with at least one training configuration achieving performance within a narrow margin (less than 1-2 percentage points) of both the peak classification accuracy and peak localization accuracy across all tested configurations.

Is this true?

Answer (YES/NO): NO